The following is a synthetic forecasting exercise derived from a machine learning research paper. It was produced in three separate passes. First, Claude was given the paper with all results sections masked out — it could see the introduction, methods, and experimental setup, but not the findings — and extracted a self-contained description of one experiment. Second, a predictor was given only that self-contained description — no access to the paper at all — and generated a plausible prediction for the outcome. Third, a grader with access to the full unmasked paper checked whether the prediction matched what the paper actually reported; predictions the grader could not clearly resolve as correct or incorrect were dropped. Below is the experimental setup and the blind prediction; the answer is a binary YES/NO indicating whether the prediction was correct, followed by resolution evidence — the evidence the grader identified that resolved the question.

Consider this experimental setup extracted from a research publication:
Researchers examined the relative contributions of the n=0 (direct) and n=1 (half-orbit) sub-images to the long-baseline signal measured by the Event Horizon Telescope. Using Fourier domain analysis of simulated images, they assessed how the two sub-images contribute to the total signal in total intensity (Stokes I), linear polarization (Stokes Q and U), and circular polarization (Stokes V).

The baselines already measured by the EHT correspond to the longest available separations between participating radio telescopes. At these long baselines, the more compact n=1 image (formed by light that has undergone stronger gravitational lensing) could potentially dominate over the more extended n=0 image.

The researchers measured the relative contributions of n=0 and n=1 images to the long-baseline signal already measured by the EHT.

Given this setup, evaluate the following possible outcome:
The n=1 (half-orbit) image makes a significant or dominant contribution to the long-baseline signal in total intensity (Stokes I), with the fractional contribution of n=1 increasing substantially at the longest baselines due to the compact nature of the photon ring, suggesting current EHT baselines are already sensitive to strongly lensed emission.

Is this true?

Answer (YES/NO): YES